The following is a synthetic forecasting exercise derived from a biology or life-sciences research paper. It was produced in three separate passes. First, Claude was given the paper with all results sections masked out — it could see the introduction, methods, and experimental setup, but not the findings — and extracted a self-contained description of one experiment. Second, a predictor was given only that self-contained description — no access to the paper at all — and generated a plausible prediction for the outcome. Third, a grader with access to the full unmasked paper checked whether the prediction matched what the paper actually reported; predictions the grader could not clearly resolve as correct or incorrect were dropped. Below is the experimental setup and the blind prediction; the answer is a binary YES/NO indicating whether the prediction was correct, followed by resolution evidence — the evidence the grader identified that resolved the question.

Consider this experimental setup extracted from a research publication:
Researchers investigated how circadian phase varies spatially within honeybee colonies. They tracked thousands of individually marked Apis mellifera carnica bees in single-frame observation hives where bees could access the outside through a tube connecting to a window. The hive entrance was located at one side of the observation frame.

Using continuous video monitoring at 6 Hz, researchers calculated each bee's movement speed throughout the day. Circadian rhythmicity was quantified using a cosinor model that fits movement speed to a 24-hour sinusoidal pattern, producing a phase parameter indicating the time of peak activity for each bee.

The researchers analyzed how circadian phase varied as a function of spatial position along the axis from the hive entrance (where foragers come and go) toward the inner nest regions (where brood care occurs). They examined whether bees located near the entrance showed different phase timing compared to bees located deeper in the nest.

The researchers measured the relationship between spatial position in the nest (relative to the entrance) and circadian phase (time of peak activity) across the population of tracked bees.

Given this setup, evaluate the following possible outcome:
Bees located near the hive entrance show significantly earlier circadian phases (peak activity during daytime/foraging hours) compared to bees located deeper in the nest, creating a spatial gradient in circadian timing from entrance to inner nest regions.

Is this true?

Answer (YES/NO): YES